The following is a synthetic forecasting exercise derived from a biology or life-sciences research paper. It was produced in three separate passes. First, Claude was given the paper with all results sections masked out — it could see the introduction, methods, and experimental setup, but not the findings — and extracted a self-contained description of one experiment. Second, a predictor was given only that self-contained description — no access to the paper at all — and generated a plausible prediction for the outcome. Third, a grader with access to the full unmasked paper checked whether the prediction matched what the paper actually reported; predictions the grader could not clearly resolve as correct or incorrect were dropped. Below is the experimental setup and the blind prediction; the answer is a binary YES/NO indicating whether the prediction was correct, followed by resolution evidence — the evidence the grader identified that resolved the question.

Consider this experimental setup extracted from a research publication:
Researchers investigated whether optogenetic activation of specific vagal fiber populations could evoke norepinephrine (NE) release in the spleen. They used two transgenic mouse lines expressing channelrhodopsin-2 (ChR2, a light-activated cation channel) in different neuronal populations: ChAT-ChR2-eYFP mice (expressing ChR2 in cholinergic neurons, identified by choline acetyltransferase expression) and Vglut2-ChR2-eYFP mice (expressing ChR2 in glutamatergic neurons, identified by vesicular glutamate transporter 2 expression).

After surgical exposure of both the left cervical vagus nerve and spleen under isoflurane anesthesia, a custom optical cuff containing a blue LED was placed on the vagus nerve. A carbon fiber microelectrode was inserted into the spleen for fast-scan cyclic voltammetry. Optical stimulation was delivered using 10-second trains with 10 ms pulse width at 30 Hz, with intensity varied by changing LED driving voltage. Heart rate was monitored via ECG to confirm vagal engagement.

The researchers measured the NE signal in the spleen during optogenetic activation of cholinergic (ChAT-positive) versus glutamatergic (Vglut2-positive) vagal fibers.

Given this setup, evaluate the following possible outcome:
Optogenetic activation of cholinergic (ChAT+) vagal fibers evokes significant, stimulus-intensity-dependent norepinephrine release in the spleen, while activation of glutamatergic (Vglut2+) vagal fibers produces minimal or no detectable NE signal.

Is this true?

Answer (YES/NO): YES